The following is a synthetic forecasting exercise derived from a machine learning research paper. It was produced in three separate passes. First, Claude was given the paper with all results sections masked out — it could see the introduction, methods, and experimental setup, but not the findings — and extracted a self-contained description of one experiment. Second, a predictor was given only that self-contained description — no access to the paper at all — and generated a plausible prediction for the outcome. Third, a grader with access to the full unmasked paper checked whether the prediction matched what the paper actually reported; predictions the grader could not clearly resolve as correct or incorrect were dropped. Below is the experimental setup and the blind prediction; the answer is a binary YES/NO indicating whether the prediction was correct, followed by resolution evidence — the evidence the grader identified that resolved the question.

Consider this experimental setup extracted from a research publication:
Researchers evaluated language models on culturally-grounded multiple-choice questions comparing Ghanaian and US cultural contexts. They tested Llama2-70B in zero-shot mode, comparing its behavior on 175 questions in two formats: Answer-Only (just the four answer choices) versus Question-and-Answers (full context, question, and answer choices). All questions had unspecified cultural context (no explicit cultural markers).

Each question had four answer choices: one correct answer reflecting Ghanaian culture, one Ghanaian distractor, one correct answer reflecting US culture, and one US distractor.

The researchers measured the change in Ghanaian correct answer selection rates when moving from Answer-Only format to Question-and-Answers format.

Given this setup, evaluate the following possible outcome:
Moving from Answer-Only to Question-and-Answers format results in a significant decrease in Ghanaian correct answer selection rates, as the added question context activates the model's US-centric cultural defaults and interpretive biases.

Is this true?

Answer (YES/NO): YES